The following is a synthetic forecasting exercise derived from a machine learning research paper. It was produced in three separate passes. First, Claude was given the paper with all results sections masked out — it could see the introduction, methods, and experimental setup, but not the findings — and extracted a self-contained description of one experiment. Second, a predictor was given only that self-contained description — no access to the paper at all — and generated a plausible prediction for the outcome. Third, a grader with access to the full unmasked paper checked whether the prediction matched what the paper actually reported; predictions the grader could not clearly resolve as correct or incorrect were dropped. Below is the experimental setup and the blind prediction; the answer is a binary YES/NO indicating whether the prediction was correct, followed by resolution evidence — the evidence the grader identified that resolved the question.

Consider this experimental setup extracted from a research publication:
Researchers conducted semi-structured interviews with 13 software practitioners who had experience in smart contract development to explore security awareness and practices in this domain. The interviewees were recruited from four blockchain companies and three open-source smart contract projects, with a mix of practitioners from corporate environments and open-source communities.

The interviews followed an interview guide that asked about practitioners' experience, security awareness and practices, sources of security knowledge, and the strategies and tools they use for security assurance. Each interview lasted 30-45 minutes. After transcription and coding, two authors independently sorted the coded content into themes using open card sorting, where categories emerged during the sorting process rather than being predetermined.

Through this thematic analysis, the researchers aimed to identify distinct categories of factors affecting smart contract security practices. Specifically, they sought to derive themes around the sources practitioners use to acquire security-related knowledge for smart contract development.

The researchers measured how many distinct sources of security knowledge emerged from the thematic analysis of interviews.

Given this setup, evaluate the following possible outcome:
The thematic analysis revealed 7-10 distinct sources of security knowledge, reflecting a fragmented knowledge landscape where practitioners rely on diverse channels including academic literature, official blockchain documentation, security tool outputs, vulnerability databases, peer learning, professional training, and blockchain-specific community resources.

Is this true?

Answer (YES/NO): NO